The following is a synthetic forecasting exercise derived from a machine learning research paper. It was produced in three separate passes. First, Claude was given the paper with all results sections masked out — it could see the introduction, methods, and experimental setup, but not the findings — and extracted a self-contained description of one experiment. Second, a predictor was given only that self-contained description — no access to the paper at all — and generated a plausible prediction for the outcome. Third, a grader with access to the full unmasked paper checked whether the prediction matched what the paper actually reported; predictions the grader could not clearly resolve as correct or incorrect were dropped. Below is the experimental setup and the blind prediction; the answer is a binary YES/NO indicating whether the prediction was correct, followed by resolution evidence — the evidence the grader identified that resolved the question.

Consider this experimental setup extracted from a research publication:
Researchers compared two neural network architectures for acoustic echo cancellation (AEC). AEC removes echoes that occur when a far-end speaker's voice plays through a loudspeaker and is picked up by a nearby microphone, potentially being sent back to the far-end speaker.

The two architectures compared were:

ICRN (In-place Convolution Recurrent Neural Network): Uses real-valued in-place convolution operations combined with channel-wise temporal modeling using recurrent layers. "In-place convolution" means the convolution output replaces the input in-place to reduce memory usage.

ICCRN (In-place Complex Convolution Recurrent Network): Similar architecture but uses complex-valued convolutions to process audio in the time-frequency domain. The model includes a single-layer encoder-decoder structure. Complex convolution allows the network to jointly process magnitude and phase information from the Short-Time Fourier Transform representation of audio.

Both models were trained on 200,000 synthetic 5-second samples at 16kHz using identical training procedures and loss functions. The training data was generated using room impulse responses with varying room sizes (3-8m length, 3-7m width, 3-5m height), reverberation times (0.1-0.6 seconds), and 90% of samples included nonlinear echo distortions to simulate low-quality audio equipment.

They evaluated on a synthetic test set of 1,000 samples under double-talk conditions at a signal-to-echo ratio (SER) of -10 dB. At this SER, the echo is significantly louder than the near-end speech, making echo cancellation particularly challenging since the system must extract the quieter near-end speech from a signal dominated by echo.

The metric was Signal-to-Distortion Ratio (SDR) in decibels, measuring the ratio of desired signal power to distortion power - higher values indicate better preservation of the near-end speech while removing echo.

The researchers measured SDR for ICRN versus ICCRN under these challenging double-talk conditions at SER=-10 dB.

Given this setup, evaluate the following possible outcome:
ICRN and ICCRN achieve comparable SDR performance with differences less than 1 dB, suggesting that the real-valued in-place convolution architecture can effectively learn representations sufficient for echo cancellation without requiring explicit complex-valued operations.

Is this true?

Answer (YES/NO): NO